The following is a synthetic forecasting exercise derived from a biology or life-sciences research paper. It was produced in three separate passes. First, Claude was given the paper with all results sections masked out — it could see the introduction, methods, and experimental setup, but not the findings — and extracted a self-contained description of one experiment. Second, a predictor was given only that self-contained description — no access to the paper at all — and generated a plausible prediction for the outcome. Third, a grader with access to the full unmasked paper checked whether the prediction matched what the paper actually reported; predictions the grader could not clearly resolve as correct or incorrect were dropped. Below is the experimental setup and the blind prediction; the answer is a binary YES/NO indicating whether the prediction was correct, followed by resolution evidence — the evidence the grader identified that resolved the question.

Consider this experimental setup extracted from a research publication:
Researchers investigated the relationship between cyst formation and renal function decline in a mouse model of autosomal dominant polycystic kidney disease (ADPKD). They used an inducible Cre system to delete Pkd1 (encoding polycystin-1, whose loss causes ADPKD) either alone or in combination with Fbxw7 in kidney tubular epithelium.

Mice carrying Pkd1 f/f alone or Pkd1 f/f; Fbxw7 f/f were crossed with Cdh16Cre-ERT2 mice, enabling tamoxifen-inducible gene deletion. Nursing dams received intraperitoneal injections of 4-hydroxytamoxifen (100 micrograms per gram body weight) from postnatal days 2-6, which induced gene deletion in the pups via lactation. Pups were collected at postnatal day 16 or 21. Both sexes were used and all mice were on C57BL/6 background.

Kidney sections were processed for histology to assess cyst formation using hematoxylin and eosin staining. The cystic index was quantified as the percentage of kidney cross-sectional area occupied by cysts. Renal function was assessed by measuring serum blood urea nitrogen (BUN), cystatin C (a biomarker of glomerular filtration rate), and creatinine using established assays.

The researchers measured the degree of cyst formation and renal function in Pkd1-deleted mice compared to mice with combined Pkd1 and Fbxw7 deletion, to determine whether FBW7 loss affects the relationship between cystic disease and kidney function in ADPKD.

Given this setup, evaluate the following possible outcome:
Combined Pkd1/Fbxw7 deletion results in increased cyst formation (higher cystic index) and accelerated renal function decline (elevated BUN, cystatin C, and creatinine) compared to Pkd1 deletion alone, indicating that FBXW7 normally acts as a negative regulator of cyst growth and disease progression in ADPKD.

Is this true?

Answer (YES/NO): NO